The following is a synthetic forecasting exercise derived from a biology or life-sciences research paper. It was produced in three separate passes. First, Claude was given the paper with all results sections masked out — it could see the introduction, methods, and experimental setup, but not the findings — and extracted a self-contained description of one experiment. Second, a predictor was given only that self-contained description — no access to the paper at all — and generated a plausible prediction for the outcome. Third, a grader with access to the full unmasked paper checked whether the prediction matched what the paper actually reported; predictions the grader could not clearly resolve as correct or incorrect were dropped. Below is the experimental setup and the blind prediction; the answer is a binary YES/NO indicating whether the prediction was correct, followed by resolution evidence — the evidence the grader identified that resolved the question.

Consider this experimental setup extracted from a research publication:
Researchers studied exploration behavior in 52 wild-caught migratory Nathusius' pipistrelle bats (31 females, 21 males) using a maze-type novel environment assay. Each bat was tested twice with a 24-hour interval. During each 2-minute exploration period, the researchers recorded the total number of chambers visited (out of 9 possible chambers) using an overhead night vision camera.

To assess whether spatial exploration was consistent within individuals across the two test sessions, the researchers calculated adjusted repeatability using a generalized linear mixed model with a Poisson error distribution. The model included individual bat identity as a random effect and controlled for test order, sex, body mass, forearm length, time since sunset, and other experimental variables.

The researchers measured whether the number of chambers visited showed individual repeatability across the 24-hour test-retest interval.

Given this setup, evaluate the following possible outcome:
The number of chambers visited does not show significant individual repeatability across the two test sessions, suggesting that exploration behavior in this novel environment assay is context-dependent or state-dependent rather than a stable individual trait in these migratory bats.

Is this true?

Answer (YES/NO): NO